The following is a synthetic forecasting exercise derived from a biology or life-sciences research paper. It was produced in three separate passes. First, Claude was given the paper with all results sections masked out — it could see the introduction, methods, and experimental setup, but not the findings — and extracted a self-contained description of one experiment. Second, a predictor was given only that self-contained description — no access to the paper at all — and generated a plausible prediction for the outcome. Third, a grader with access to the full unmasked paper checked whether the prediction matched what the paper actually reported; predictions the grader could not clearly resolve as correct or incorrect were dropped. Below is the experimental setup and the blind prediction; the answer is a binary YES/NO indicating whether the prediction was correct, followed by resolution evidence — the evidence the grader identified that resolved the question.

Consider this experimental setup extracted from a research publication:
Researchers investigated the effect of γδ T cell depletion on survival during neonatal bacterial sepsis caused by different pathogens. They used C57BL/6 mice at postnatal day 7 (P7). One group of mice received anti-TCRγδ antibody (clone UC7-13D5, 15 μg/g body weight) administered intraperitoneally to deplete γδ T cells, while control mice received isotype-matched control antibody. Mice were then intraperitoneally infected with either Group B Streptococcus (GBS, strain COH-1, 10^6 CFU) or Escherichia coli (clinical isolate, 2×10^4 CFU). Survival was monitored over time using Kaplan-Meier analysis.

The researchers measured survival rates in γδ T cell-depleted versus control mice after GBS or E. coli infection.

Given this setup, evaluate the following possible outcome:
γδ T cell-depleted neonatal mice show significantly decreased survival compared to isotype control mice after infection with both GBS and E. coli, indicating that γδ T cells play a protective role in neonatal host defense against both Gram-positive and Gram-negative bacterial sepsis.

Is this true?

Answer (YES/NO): NO